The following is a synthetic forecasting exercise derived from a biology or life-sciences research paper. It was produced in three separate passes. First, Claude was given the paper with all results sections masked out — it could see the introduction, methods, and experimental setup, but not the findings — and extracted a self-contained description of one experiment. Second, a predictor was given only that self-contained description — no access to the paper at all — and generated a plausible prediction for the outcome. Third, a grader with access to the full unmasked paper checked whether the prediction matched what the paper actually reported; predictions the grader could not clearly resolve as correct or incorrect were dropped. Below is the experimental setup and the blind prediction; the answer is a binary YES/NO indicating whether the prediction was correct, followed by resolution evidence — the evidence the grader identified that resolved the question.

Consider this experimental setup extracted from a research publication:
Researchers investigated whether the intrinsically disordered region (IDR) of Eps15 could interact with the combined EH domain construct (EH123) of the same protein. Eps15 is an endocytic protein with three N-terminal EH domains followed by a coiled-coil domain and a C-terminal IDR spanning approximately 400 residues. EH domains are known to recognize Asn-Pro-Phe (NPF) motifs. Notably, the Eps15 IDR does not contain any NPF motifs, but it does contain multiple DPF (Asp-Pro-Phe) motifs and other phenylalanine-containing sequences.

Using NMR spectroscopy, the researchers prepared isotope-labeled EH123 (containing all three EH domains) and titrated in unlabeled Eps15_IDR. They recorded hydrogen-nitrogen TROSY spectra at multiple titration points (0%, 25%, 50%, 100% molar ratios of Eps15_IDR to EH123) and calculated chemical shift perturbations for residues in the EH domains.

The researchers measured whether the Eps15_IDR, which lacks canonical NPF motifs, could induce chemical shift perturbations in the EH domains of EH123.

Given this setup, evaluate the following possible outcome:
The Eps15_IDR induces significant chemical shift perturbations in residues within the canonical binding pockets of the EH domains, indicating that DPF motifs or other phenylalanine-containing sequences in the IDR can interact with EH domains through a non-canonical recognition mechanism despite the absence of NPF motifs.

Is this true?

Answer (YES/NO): YES